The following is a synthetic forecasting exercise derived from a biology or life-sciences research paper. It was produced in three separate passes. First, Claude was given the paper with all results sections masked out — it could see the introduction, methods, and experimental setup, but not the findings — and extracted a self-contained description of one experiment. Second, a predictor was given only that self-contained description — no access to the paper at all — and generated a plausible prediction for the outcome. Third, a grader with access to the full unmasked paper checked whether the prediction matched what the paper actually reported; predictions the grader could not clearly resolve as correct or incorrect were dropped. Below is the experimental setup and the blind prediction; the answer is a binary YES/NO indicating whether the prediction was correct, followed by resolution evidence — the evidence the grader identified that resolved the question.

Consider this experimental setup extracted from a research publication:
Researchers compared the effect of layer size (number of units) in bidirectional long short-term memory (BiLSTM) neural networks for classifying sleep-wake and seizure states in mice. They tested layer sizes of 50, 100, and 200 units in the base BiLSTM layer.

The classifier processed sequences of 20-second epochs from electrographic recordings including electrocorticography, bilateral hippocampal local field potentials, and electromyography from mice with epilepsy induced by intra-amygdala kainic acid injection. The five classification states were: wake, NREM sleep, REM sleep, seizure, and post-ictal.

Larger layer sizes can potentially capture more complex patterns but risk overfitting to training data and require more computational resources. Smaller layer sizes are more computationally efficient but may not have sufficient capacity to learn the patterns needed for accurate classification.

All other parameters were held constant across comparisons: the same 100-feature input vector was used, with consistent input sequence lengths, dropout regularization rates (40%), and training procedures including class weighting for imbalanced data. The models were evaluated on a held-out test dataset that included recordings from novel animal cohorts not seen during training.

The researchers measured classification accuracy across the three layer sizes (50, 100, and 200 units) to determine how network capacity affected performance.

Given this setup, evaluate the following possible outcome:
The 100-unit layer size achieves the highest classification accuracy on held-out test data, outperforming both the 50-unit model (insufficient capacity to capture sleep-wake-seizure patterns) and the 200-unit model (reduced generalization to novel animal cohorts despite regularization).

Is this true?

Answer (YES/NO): NO